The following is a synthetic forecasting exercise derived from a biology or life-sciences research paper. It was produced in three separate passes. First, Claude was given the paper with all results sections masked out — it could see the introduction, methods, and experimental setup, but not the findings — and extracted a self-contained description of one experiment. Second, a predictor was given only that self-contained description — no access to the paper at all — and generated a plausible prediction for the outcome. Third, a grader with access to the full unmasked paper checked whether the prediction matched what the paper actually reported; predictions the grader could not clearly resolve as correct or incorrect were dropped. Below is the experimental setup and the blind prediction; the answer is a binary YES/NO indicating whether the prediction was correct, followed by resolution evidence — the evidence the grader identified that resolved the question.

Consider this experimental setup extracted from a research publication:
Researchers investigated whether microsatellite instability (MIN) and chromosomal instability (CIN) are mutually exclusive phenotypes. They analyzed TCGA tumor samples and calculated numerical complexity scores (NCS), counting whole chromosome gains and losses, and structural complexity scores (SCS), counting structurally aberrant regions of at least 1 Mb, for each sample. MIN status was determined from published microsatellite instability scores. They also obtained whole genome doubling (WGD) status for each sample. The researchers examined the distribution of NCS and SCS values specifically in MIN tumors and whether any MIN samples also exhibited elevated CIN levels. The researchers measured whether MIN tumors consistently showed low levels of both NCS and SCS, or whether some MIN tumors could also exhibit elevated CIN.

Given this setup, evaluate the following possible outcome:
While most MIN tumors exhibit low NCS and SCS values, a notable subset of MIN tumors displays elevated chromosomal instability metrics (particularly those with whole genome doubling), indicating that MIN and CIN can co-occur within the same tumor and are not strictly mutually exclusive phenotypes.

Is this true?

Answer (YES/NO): YES